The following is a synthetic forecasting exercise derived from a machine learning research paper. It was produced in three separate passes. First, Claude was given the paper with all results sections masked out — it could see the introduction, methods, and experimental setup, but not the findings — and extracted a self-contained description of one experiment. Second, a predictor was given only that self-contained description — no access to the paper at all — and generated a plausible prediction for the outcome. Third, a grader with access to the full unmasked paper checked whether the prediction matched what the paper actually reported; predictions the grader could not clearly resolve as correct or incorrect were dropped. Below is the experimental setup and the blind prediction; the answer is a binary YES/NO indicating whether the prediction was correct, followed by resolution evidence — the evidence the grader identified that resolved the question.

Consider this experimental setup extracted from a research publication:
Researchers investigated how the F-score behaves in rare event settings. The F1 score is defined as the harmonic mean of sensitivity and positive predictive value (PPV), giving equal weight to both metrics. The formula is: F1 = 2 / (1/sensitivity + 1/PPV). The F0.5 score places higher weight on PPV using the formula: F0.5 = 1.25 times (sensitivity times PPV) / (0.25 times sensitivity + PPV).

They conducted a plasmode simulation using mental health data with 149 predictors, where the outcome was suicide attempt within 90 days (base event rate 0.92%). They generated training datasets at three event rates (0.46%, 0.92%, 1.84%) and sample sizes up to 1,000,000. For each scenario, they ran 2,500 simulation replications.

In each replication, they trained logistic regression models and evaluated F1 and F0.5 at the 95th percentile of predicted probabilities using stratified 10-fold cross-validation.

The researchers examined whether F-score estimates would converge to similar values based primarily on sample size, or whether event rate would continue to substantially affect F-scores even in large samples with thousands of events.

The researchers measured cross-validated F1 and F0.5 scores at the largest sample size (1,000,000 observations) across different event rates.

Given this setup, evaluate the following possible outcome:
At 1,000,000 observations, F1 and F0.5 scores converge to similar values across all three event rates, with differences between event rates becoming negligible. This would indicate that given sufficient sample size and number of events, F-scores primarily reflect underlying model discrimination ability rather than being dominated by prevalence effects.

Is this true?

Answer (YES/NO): NO